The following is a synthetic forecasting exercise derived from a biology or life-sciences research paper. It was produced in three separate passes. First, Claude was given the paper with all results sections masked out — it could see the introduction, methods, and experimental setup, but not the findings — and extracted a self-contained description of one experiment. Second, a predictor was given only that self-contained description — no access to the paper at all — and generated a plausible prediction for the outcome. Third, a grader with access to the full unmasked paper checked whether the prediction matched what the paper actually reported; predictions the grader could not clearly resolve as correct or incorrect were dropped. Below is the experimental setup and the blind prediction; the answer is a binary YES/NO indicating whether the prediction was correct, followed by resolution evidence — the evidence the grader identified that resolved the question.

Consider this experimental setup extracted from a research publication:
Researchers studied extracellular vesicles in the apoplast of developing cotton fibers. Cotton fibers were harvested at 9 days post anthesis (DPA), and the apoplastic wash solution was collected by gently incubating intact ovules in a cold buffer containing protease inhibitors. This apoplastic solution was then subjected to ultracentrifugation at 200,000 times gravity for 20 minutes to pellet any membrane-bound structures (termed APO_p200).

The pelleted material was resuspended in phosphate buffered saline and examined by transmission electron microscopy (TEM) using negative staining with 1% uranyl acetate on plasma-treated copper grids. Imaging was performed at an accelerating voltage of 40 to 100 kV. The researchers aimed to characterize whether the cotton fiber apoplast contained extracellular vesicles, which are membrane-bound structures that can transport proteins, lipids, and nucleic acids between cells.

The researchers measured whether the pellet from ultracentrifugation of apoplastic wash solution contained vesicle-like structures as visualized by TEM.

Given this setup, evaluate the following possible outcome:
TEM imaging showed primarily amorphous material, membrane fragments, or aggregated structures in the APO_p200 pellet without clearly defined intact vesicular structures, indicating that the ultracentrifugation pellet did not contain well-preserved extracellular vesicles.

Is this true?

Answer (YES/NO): NO